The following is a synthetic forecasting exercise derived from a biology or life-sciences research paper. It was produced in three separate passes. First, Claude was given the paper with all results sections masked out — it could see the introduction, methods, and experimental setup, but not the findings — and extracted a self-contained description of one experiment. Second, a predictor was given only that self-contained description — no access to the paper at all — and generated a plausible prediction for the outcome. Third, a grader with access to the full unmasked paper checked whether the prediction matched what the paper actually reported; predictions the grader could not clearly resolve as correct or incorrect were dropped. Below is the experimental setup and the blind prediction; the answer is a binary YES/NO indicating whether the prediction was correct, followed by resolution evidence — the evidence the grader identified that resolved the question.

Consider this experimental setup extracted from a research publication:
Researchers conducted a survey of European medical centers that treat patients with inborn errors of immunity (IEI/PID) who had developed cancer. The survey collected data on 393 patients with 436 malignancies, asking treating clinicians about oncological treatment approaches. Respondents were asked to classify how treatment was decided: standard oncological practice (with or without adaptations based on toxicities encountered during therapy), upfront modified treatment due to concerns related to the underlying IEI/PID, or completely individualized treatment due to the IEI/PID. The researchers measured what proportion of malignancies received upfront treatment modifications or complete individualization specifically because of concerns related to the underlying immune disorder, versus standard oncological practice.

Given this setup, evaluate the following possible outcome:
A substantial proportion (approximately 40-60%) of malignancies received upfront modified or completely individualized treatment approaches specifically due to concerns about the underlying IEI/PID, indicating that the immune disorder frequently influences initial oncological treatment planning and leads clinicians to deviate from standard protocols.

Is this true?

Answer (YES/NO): NO